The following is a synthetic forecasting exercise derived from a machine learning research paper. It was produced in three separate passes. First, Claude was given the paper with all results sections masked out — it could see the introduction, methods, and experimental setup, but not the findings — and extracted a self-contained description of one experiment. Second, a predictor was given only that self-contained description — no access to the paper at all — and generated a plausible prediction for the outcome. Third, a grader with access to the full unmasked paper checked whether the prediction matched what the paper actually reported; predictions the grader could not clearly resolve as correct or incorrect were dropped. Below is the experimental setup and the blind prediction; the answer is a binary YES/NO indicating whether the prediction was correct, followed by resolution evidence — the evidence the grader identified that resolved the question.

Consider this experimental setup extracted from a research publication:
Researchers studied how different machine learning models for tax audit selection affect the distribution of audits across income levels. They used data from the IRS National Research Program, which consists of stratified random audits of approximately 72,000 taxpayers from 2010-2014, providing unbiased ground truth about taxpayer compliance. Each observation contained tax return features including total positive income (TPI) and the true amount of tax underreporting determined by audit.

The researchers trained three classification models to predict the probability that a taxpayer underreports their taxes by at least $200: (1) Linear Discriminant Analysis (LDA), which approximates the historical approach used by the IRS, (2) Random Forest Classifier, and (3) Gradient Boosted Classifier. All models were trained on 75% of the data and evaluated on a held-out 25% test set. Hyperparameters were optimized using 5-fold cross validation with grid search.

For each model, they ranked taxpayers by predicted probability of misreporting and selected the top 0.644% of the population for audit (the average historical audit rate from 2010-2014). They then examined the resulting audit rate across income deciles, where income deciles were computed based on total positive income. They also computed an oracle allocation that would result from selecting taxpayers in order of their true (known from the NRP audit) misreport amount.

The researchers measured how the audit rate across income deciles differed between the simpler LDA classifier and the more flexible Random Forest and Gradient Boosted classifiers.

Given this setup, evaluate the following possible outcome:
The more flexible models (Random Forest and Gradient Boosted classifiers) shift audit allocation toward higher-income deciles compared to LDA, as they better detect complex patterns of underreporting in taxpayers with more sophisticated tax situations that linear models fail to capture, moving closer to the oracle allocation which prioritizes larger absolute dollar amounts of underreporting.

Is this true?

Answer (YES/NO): NO